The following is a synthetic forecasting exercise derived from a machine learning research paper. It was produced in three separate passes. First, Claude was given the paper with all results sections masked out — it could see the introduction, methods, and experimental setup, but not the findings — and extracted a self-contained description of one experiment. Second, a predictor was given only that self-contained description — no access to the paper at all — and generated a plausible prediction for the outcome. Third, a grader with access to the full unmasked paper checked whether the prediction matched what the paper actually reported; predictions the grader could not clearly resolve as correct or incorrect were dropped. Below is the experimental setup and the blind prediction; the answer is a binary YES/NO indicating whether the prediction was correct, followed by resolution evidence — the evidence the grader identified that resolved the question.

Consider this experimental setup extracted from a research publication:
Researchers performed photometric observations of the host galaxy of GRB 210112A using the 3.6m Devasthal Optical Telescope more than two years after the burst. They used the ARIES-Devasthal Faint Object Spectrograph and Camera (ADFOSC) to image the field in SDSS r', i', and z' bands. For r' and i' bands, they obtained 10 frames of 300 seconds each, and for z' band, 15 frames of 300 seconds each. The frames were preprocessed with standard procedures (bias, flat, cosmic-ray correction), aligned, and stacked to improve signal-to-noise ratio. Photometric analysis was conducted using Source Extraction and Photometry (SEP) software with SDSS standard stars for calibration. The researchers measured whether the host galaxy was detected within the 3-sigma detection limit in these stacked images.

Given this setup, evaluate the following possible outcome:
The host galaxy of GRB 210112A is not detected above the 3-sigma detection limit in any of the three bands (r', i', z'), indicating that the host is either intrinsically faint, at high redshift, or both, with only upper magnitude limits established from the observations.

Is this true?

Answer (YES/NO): NO